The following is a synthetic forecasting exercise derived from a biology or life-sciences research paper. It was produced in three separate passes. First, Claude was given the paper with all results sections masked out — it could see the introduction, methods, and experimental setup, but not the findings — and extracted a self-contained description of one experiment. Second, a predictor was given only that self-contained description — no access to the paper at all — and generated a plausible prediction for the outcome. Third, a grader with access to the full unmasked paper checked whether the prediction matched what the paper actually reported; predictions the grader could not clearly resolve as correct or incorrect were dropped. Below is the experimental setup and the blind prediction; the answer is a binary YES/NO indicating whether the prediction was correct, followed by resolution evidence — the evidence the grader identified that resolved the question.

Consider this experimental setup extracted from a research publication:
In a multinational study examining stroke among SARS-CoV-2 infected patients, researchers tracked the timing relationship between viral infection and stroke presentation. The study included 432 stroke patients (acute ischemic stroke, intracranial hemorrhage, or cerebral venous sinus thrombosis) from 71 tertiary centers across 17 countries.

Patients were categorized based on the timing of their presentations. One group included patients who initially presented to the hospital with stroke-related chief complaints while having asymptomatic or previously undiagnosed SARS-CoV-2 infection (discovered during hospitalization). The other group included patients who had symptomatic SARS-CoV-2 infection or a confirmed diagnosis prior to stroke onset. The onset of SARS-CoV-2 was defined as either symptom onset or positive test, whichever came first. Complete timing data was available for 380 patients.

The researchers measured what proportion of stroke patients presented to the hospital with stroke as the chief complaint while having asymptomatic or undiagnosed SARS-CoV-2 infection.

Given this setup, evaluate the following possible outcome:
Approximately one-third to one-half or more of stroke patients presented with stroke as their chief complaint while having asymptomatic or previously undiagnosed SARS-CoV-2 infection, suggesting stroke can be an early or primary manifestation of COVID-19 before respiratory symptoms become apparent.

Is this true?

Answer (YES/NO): YES